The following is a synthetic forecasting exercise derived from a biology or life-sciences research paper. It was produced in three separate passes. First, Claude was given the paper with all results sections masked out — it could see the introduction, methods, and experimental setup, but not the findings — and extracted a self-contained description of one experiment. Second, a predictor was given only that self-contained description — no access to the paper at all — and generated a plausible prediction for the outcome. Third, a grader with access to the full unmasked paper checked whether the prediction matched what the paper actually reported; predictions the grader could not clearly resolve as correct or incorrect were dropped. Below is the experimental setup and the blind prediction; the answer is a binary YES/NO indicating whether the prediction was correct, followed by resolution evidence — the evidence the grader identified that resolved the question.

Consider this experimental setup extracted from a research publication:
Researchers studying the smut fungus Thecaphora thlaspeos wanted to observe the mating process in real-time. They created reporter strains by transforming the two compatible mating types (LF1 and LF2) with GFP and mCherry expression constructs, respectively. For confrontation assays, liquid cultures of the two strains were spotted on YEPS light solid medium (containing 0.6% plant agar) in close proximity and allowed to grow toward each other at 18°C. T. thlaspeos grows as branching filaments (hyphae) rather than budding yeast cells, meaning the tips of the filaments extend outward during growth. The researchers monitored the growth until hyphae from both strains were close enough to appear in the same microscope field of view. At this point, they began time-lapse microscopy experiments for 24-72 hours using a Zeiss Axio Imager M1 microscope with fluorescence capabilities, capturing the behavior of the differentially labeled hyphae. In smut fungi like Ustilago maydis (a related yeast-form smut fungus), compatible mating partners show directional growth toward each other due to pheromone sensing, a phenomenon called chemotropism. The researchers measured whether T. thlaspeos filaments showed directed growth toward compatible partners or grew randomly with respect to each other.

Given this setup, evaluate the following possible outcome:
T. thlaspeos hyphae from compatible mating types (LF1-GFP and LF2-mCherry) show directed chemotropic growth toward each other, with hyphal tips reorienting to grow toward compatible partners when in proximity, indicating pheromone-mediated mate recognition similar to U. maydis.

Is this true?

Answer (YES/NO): YES